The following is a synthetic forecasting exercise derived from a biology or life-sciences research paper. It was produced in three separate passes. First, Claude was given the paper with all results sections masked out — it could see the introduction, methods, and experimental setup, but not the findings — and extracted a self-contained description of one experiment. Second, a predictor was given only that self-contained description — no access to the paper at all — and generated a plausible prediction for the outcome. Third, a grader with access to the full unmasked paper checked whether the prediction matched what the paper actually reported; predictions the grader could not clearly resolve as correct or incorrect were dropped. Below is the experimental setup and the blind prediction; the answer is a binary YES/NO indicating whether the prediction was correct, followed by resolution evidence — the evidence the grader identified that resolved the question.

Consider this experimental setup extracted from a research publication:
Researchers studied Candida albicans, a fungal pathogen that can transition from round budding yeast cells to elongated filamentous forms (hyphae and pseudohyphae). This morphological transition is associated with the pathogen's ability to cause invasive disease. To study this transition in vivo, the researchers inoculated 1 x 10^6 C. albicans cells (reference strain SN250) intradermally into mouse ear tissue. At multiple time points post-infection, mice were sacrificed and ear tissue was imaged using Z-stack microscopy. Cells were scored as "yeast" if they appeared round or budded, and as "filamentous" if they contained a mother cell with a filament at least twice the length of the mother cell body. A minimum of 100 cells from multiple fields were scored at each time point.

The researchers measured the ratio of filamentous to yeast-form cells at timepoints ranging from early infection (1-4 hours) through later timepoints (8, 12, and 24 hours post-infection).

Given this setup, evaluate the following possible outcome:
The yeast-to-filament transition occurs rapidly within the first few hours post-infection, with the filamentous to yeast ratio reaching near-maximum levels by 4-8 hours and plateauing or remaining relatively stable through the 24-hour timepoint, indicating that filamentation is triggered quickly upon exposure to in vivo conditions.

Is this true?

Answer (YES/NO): NO